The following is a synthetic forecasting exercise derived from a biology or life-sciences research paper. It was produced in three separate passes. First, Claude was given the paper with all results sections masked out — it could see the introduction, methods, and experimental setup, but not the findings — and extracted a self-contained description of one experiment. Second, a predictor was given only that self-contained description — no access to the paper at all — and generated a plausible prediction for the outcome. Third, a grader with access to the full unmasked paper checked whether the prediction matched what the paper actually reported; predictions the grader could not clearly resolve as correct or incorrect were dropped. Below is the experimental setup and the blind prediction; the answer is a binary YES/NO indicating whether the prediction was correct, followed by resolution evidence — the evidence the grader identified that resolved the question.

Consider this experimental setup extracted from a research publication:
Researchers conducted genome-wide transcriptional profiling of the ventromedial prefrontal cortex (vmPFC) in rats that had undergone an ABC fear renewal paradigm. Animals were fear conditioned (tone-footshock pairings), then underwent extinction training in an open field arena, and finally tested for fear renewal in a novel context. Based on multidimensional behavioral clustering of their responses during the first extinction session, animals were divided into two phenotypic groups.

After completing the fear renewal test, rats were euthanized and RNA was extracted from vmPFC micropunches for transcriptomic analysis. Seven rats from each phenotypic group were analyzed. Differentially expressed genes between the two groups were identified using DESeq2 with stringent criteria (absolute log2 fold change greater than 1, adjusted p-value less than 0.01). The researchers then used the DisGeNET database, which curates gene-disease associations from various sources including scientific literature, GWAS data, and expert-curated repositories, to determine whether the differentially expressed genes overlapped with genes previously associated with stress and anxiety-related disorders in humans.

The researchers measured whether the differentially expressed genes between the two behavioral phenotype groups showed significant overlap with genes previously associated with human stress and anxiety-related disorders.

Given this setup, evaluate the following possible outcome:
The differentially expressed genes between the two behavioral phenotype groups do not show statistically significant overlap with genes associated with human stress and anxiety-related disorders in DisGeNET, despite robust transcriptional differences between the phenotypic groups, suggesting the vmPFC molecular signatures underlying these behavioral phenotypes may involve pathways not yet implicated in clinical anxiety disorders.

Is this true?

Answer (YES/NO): NO